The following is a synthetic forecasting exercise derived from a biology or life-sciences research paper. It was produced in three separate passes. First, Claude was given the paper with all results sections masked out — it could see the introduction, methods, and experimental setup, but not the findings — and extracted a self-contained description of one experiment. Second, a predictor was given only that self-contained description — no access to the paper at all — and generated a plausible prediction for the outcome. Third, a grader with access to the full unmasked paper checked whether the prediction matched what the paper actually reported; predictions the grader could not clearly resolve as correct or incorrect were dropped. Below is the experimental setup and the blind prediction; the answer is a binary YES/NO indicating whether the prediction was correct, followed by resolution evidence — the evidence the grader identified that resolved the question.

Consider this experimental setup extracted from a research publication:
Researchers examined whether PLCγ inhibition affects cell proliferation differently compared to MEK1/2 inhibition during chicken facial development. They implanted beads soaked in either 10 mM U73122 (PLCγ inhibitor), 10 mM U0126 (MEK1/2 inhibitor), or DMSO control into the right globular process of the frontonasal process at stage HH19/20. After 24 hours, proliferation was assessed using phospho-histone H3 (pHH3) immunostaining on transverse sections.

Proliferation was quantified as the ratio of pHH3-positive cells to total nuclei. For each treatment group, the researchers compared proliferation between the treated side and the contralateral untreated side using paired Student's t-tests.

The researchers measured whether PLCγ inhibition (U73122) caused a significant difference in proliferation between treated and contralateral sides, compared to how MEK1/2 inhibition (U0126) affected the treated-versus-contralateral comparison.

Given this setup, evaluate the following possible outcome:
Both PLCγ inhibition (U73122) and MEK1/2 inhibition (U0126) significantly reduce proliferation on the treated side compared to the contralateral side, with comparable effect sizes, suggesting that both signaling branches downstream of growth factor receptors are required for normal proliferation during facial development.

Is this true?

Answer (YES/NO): NO